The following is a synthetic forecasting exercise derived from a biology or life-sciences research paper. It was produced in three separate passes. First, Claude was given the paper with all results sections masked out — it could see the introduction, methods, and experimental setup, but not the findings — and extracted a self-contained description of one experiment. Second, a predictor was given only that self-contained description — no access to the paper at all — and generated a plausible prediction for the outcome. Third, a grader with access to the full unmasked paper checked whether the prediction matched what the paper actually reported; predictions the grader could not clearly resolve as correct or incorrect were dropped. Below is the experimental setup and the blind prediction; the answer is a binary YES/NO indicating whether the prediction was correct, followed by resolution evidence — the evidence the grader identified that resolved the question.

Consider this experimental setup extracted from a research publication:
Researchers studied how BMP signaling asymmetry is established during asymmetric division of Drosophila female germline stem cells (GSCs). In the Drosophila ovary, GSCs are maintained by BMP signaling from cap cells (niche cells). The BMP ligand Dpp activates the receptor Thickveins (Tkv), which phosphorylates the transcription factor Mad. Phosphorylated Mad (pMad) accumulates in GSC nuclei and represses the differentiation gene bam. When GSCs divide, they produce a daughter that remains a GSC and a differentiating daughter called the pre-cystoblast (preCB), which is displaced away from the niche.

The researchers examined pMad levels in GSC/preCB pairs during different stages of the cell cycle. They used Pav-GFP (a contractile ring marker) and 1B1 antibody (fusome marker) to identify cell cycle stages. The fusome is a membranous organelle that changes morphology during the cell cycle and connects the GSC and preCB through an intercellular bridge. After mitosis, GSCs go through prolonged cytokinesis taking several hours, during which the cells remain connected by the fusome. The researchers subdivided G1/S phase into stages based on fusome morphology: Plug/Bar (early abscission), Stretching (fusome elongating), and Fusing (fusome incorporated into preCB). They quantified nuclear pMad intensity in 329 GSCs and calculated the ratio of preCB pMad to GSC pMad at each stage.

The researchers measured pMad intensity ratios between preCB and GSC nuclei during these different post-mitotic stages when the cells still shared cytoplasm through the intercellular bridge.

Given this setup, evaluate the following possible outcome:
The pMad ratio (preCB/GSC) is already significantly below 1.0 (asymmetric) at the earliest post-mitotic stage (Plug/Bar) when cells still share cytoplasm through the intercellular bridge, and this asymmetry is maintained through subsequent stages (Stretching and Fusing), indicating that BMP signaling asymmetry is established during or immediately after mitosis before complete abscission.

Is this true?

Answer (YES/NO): YES